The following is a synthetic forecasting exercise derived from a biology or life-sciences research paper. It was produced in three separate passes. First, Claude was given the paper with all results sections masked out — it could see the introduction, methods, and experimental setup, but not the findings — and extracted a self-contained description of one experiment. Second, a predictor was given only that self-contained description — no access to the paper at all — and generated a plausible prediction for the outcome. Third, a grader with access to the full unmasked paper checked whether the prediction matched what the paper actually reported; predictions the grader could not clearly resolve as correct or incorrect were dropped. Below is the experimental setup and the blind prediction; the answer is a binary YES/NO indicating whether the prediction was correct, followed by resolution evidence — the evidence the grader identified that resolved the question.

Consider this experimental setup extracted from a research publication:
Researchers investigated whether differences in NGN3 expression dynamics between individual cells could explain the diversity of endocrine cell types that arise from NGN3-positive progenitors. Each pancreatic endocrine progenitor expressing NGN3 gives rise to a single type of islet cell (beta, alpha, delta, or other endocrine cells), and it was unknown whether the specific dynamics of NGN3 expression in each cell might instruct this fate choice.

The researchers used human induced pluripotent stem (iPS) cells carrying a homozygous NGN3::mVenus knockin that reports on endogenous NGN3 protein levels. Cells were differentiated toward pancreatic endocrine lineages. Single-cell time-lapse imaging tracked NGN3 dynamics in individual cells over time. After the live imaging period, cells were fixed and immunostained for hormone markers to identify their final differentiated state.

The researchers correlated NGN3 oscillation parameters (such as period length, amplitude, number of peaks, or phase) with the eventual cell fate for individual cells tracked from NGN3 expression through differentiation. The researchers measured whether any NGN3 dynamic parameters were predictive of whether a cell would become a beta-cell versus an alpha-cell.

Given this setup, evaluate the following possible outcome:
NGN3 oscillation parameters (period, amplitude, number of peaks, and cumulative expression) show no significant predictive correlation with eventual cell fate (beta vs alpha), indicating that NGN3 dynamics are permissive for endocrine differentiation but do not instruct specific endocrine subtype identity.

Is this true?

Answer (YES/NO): YES